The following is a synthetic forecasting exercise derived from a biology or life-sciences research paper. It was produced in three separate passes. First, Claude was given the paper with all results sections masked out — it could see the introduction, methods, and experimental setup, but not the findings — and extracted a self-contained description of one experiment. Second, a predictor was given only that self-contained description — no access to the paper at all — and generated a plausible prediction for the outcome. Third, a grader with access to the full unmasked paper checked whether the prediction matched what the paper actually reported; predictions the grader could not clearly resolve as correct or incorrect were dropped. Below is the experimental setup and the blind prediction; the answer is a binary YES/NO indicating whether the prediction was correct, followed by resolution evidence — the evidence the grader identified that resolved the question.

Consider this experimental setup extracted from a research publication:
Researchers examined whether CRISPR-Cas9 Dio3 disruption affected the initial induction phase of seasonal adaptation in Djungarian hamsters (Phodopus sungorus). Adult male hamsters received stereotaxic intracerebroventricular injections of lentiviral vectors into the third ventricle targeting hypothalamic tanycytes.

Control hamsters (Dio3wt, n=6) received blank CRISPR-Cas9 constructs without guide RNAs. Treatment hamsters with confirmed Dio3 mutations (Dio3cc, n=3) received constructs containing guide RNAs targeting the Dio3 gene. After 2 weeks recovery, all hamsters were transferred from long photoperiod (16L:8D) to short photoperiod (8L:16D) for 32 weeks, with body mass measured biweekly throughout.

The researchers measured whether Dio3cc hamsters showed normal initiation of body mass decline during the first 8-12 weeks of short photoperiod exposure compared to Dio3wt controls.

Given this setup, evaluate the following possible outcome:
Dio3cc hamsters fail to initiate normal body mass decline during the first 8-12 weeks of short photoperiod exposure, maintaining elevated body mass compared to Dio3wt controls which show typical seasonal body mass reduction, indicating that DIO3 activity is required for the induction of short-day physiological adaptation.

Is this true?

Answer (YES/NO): YES